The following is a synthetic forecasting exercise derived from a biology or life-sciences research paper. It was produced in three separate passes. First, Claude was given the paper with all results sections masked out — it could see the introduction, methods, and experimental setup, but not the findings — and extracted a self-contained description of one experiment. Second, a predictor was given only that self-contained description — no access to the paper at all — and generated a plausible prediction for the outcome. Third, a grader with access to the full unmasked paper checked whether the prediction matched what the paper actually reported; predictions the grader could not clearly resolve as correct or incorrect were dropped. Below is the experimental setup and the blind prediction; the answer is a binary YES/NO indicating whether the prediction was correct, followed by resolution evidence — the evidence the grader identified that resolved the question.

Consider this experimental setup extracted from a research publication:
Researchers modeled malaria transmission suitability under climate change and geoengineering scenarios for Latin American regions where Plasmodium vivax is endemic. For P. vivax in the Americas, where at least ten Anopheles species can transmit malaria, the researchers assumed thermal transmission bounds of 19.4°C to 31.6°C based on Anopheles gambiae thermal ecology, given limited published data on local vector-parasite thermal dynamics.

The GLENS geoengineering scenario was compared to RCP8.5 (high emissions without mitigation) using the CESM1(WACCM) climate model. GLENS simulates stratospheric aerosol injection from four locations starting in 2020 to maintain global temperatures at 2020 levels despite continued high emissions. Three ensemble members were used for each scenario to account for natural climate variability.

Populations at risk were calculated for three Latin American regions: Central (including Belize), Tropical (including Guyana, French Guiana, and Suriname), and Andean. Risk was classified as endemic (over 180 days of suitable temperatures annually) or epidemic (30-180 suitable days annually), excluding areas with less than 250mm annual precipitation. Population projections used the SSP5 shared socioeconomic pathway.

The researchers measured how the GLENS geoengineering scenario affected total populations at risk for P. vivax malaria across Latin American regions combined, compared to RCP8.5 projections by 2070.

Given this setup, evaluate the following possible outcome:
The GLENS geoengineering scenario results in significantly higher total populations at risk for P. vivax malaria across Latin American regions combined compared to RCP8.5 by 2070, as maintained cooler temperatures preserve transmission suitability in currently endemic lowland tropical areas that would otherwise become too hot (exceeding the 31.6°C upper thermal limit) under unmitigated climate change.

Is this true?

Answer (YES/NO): NO